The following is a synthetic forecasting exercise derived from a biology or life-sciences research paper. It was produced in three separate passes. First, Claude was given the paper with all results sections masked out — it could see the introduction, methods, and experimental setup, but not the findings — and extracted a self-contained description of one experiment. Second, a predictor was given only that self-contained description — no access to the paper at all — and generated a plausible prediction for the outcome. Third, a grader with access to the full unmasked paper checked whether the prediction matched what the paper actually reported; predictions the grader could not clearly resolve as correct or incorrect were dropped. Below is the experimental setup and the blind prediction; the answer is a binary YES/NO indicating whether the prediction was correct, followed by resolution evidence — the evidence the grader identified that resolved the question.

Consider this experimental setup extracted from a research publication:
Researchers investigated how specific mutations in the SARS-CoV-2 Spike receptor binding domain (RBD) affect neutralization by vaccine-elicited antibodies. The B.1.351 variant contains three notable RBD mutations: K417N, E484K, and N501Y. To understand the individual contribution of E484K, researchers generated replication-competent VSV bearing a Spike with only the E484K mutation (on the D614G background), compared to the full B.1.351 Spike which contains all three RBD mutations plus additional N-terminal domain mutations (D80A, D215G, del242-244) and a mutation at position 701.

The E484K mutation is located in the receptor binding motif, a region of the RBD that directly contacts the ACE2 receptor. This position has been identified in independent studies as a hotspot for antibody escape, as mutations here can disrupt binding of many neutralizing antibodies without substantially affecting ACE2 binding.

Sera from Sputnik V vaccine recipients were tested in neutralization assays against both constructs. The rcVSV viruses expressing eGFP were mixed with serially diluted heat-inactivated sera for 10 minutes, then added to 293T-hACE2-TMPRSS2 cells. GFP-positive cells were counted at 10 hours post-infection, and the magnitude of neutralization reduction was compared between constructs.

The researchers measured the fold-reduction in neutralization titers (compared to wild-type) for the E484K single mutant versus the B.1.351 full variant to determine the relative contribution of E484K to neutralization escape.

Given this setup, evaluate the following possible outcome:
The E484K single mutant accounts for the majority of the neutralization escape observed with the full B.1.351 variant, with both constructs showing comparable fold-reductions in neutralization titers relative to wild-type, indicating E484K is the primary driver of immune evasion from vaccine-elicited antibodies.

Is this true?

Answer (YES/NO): NO